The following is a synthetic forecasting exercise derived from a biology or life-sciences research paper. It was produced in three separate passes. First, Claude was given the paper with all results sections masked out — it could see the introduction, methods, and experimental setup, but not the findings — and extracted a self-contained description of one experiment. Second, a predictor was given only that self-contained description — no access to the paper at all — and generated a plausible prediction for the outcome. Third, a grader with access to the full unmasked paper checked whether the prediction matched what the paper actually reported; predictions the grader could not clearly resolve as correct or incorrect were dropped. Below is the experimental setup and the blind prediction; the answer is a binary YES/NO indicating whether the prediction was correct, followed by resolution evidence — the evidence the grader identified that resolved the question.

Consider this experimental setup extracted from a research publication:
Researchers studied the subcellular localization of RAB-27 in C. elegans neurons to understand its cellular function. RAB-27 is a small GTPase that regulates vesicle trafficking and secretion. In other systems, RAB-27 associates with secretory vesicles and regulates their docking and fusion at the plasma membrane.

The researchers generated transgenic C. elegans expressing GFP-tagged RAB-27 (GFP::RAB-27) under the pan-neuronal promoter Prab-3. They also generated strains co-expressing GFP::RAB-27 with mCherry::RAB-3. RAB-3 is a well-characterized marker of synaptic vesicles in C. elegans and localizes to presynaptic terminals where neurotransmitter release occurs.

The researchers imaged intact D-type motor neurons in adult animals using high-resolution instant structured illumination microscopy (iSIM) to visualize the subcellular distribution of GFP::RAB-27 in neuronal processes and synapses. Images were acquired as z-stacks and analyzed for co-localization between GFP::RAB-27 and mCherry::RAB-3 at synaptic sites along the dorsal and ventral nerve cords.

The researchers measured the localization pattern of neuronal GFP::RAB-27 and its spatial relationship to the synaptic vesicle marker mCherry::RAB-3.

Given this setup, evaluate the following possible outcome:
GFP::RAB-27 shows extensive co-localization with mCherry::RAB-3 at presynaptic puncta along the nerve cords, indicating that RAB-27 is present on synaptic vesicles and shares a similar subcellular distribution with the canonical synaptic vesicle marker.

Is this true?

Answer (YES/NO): YES